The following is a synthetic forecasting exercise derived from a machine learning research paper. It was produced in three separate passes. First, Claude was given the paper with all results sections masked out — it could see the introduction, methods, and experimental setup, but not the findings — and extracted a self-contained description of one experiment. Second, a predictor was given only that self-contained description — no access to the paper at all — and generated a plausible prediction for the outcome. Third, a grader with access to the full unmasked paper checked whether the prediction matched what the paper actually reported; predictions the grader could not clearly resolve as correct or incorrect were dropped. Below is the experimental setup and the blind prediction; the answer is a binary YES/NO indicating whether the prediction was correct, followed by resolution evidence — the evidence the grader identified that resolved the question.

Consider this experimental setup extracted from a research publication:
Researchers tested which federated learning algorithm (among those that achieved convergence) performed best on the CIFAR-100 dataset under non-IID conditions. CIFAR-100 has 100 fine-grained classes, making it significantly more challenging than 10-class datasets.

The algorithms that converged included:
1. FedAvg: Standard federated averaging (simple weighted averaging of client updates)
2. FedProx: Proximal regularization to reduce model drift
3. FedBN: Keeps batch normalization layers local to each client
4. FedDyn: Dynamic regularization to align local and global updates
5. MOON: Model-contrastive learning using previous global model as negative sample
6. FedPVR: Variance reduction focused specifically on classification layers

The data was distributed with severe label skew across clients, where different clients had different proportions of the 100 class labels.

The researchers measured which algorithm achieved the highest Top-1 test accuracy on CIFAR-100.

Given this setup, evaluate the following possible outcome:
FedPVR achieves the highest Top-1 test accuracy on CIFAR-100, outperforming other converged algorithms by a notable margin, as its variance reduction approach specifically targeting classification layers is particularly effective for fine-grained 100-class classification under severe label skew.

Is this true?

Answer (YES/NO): NO